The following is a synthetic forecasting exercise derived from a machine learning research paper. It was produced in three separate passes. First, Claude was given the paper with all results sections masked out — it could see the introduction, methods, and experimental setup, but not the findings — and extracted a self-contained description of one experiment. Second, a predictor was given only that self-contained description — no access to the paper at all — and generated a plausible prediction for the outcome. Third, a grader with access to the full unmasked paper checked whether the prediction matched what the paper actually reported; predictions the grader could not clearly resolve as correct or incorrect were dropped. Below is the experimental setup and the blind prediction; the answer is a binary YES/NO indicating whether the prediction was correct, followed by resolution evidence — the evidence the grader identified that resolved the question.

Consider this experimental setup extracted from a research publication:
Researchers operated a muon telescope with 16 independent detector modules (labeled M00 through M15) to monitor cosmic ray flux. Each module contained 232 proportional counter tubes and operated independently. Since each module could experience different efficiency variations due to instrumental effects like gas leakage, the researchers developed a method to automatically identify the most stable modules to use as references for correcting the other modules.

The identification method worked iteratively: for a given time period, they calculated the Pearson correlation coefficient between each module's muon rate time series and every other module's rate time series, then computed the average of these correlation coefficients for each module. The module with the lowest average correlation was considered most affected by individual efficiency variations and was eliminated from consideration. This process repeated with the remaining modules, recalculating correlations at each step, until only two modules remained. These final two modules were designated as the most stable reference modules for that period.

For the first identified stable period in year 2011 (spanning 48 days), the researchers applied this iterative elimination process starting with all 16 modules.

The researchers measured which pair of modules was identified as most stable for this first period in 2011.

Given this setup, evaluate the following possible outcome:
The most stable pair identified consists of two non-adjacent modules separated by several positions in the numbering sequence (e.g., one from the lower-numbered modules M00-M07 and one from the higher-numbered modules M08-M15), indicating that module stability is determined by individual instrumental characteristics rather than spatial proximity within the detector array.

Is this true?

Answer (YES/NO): NO